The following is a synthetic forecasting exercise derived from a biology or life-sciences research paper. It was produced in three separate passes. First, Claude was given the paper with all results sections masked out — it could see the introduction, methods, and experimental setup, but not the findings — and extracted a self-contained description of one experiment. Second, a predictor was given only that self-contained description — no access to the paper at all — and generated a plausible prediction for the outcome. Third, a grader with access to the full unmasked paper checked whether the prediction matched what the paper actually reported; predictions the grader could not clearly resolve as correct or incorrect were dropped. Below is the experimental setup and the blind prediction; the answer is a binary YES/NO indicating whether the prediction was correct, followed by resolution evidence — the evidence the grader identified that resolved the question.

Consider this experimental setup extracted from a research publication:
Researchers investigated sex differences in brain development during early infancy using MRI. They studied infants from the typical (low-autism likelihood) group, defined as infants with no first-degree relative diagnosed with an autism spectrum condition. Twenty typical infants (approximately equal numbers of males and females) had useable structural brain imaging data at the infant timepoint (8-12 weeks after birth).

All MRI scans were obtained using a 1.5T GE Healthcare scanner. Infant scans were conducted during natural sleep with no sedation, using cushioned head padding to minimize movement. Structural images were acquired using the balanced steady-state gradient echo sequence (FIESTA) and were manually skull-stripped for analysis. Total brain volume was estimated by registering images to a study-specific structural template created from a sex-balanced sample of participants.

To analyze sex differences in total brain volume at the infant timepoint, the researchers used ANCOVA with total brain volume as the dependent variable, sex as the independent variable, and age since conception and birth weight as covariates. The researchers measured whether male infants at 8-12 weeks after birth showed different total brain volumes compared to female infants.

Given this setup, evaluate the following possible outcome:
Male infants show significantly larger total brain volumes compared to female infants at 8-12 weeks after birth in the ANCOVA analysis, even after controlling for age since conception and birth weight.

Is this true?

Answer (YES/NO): NO